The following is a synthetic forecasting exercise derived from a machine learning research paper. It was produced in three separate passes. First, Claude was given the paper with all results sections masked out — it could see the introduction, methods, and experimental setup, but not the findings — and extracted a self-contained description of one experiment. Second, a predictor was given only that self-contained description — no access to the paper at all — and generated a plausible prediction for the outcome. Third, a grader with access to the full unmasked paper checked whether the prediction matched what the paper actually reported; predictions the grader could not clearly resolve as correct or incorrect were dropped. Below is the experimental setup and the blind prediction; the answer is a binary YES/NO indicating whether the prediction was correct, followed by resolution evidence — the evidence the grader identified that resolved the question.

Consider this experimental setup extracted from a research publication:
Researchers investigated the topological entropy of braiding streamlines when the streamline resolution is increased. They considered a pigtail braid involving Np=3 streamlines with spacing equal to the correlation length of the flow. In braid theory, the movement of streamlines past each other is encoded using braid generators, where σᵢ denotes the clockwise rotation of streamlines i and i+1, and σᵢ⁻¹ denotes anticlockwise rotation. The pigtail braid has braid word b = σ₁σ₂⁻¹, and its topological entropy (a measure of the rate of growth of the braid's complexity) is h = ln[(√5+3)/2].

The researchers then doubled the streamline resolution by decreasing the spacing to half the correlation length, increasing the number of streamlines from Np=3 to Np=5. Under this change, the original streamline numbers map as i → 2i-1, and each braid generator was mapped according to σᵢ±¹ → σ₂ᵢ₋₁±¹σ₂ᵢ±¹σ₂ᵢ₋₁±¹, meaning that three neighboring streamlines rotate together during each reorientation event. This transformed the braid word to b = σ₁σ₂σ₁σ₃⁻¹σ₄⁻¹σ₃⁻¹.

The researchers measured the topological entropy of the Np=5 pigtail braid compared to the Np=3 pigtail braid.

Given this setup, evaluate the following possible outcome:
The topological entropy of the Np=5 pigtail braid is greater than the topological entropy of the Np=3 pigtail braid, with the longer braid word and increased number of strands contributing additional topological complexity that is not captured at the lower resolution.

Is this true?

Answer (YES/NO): NO